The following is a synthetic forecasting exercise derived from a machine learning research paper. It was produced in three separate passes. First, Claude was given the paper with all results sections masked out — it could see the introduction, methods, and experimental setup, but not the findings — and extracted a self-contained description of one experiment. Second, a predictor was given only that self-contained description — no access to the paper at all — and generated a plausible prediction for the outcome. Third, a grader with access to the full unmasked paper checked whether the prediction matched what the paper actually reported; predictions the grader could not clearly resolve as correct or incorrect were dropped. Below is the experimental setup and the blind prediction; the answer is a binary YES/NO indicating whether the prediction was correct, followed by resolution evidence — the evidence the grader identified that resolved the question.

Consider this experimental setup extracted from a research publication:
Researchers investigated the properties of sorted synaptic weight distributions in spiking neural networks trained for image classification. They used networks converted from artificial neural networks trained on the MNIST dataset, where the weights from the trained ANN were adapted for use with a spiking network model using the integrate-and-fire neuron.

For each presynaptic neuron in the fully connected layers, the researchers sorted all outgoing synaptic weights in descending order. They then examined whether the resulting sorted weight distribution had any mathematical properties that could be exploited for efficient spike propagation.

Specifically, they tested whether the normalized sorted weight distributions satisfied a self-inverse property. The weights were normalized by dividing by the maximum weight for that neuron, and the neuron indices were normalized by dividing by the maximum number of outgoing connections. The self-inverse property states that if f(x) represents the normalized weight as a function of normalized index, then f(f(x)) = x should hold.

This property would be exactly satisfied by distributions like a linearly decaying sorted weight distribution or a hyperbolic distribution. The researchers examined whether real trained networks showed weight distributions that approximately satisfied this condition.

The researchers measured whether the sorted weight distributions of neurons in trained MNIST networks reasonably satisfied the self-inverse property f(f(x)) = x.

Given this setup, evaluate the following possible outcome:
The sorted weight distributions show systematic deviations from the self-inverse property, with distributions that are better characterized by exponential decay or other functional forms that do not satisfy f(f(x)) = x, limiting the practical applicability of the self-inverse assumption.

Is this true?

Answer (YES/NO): NO